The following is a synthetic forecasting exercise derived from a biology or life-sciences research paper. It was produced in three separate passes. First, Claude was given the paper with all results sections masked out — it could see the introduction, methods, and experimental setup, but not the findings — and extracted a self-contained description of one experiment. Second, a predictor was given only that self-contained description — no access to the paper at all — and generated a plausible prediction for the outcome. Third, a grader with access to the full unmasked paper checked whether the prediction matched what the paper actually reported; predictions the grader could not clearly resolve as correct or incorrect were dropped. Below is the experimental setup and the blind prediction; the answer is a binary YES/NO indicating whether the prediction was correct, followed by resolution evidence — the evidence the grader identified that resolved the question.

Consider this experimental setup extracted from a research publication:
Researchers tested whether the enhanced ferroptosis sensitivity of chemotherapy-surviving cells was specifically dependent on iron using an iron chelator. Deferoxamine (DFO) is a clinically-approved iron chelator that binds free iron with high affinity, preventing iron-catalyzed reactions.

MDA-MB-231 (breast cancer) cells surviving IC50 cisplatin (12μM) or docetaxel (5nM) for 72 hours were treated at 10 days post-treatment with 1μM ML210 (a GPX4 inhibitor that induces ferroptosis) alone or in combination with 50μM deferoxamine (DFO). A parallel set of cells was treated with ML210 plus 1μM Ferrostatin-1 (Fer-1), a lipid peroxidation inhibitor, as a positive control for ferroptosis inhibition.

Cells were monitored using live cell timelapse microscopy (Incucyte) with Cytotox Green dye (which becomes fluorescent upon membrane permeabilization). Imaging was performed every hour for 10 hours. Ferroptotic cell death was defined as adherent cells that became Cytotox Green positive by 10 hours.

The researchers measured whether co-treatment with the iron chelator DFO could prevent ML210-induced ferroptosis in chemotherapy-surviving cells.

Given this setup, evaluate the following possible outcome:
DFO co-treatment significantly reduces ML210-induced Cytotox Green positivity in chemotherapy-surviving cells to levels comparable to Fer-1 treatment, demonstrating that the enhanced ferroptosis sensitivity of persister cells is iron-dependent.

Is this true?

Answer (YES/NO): YES